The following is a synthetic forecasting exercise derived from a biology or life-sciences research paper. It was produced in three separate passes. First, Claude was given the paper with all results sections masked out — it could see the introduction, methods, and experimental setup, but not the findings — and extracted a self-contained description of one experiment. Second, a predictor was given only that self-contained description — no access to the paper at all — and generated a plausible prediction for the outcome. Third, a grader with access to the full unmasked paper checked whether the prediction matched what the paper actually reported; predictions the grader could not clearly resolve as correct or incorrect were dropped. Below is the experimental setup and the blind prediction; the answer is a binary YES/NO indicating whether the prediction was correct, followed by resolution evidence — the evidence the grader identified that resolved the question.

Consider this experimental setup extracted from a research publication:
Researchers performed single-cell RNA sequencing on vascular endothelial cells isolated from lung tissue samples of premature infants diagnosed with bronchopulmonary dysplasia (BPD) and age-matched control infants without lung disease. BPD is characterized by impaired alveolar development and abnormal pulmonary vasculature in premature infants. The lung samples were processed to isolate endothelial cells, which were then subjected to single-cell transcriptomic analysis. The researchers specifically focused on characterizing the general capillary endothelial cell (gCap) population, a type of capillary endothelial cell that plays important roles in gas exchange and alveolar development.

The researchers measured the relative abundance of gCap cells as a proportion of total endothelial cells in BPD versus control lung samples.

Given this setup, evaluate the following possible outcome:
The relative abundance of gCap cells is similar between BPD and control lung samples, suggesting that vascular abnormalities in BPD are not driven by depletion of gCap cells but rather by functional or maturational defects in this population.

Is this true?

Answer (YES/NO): NO